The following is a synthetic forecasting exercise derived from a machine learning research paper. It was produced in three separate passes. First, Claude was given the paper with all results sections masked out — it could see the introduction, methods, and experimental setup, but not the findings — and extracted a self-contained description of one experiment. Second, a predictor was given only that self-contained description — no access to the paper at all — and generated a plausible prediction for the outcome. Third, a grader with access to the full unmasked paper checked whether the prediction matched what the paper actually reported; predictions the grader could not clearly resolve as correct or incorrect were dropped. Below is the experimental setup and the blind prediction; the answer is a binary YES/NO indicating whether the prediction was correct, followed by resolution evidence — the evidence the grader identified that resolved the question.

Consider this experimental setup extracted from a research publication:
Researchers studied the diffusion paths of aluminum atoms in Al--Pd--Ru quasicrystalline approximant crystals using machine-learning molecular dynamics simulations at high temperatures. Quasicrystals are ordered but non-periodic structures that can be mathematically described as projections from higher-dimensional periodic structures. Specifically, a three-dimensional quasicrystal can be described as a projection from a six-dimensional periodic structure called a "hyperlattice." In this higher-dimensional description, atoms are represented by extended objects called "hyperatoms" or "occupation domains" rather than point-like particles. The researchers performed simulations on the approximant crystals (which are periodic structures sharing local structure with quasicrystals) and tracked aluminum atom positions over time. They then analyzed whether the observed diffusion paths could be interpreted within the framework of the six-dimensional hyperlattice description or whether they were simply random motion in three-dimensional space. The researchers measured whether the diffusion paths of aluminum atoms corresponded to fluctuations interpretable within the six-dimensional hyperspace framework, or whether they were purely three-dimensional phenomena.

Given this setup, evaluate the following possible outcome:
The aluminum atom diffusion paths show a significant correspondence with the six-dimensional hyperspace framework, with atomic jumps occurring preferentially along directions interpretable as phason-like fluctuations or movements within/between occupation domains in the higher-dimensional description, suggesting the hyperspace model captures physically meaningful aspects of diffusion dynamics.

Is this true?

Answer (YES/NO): YES